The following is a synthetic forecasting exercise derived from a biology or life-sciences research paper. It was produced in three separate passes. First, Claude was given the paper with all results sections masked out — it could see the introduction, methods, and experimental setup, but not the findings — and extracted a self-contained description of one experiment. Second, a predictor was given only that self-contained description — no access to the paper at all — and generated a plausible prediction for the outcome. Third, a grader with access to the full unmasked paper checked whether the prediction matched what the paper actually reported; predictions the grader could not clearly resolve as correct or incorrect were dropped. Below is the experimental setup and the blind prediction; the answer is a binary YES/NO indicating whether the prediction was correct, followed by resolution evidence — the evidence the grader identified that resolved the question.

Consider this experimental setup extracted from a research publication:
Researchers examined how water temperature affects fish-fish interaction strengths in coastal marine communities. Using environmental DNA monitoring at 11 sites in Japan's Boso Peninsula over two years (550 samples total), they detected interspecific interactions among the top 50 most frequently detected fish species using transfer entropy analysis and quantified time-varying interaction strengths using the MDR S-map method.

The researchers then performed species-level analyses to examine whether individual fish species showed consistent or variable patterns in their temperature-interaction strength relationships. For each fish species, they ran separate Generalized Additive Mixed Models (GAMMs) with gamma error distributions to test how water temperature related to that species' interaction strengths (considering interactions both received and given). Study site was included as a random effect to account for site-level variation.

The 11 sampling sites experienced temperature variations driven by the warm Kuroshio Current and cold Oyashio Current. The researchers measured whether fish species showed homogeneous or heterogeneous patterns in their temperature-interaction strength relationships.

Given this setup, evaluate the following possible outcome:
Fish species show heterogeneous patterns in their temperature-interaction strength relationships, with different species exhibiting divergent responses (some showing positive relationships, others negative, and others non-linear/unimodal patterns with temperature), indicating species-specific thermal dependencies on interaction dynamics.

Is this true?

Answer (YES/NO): YES